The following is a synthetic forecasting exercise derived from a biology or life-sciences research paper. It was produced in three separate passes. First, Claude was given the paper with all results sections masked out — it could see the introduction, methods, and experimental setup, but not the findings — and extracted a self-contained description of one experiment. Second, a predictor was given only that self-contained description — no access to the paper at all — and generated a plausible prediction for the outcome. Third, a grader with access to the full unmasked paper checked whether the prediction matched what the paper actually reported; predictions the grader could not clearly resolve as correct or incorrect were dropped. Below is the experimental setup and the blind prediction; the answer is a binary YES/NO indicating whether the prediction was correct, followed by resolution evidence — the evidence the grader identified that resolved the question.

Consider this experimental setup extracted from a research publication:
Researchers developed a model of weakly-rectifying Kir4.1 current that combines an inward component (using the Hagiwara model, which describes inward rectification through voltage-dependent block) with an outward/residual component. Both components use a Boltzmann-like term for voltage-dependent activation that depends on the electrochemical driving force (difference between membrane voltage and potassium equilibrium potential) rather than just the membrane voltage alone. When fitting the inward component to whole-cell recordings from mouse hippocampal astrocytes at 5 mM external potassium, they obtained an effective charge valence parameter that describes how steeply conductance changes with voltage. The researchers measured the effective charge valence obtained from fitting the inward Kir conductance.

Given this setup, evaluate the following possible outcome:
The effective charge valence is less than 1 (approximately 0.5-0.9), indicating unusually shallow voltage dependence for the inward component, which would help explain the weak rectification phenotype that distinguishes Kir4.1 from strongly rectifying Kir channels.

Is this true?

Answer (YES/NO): NO